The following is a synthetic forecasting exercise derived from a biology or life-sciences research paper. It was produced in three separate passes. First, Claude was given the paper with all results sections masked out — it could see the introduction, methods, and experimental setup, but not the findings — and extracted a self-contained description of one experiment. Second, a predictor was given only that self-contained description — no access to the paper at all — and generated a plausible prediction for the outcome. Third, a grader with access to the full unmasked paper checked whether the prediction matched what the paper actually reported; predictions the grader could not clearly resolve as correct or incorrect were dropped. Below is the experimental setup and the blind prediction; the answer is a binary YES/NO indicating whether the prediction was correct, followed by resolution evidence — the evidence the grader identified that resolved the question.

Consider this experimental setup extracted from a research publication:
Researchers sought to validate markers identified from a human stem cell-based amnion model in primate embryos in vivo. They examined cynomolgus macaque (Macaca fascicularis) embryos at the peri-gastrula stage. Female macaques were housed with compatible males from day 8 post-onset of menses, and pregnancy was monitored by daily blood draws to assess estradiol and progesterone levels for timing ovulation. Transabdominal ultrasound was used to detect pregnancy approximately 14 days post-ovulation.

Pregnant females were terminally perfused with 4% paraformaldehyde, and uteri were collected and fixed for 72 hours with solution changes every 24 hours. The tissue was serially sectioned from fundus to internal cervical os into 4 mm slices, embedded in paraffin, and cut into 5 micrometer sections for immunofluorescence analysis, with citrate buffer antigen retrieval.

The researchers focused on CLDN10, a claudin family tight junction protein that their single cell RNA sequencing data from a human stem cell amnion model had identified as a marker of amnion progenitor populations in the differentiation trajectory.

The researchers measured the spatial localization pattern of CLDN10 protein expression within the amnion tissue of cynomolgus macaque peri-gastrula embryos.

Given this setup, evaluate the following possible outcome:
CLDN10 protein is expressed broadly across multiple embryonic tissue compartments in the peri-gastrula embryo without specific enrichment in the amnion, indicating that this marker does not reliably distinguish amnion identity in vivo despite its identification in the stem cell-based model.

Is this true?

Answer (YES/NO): NO